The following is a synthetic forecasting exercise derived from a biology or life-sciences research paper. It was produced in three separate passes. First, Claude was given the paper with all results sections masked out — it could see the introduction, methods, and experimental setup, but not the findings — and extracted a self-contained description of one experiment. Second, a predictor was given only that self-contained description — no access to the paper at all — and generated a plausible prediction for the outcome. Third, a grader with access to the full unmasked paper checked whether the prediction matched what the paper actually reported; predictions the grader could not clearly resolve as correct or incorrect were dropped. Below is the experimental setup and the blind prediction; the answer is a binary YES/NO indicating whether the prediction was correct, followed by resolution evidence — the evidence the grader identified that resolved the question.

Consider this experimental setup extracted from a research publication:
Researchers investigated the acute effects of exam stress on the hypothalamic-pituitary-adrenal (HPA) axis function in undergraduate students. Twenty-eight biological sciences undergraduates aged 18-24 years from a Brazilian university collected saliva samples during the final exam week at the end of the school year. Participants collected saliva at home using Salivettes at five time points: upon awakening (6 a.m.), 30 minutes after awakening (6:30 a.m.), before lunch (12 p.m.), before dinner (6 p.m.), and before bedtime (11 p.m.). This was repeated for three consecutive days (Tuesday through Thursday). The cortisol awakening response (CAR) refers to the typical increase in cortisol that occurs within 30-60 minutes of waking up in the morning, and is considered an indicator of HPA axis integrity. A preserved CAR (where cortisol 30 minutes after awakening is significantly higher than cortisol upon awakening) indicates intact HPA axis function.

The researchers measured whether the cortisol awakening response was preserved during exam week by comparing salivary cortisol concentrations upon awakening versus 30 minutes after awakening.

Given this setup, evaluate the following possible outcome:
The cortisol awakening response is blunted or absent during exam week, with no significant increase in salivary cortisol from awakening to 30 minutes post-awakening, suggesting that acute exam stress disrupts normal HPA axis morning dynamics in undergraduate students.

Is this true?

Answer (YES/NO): NO